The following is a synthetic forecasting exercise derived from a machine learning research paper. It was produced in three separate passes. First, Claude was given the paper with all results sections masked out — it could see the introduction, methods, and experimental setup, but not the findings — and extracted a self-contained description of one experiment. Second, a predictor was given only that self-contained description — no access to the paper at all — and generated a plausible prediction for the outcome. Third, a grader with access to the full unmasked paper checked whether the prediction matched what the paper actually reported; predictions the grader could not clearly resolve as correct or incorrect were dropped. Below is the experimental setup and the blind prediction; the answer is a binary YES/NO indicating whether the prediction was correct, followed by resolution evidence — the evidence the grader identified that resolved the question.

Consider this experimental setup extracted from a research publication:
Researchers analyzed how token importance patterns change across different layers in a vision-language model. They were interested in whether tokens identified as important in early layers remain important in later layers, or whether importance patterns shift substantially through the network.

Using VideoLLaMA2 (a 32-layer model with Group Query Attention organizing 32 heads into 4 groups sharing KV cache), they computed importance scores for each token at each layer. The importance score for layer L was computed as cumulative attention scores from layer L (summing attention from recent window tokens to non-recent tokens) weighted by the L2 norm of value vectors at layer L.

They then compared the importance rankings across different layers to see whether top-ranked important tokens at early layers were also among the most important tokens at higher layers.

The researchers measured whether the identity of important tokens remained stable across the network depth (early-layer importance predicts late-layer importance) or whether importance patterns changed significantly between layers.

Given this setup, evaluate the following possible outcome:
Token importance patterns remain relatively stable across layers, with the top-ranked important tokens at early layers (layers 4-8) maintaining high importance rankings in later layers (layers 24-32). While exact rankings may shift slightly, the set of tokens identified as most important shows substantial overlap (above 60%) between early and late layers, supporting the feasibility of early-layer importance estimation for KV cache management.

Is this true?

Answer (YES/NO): NO